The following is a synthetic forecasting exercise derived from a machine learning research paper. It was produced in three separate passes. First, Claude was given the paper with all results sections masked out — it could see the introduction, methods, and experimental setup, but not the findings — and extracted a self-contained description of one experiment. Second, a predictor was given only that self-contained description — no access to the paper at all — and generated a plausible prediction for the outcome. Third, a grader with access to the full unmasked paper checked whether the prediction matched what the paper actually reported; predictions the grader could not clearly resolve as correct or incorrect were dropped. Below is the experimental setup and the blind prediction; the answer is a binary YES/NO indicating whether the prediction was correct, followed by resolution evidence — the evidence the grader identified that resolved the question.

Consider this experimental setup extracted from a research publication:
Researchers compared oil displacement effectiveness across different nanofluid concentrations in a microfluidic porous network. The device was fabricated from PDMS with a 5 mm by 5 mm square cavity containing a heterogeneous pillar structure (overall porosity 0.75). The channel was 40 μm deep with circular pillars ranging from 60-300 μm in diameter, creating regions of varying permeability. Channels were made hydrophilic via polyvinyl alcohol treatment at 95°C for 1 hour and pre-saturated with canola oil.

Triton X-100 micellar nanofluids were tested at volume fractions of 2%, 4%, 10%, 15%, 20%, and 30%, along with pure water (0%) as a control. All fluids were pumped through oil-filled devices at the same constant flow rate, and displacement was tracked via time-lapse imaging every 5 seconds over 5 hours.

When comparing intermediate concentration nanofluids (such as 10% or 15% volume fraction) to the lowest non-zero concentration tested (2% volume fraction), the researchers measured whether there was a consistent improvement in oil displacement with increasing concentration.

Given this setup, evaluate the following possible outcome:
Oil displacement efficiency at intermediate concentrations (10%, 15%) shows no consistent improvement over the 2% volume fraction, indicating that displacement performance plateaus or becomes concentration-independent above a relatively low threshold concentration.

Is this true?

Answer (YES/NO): NO